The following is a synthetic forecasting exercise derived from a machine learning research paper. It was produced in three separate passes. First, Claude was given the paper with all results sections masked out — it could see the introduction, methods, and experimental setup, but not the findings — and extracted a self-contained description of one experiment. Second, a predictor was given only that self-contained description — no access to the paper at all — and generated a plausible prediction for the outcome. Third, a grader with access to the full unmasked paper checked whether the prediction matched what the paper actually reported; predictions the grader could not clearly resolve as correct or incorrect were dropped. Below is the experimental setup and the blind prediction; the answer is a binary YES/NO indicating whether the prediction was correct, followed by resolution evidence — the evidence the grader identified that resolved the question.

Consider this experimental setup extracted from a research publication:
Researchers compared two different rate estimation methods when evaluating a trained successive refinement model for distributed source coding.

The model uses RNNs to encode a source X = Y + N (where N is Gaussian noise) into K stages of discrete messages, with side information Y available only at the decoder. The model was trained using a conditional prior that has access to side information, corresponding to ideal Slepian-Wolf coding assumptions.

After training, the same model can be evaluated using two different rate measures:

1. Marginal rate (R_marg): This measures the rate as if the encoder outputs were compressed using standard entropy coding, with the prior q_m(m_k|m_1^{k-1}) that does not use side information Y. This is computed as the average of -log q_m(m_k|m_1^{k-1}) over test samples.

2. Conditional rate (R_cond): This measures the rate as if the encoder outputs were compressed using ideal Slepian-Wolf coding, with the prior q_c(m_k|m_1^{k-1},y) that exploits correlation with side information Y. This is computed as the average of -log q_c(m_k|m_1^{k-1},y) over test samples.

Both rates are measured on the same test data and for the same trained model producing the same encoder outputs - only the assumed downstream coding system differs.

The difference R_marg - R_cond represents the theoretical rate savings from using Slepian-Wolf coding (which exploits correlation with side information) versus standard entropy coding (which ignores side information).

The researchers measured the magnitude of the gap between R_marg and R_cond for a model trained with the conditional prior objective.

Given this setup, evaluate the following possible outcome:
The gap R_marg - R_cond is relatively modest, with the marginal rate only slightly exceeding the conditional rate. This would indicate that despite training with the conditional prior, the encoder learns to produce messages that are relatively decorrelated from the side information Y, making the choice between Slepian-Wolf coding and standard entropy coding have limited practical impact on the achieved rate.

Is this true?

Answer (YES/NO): NO